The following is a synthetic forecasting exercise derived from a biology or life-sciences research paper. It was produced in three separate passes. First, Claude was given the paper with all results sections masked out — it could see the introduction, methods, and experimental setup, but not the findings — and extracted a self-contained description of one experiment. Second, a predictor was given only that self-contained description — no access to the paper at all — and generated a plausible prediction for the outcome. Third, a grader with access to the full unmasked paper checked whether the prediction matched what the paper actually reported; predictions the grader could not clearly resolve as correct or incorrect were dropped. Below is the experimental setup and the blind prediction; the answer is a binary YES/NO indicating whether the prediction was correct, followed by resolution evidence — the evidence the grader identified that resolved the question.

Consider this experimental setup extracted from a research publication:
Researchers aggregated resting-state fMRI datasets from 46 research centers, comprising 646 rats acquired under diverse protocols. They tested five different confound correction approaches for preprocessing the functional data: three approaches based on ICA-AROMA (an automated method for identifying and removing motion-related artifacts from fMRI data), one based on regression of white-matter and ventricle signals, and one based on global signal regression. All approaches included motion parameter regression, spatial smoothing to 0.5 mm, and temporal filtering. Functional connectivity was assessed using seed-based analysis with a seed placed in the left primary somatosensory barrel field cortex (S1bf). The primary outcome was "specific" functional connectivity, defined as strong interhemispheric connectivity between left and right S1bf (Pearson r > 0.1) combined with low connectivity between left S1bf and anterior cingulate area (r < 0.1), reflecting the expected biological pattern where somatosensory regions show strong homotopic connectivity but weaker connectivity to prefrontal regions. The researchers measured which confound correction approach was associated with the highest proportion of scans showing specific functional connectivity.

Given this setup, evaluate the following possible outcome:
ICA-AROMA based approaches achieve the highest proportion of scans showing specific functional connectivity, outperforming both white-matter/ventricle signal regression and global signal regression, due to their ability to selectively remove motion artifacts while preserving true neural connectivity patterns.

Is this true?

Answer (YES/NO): NO